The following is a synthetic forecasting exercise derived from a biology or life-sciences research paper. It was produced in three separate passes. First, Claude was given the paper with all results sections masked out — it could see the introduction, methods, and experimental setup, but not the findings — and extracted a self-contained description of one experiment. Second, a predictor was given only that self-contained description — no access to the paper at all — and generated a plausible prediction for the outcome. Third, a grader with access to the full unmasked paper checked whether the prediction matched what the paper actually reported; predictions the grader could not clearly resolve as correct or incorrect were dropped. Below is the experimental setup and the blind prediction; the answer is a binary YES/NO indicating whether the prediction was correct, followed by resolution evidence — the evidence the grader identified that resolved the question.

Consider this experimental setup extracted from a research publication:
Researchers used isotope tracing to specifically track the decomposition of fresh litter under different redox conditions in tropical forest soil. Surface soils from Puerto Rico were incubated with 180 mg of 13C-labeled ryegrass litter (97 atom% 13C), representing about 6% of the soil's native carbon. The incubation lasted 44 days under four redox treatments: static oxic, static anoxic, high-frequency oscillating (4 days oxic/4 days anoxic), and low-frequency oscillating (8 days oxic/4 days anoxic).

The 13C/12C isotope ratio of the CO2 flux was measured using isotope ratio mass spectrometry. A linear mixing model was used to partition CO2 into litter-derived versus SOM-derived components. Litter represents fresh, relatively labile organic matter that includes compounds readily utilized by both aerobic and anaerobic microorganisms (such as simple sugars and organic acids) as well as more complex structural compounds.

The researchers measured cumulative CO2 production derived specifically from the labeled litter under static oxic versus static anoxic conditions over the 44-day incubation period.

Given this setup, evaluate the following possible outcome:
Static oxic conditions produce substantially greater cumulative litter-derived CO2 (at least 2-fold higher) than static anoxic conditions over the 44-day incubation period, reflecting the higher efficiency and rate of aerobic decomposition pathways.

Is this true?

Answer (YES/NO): NO